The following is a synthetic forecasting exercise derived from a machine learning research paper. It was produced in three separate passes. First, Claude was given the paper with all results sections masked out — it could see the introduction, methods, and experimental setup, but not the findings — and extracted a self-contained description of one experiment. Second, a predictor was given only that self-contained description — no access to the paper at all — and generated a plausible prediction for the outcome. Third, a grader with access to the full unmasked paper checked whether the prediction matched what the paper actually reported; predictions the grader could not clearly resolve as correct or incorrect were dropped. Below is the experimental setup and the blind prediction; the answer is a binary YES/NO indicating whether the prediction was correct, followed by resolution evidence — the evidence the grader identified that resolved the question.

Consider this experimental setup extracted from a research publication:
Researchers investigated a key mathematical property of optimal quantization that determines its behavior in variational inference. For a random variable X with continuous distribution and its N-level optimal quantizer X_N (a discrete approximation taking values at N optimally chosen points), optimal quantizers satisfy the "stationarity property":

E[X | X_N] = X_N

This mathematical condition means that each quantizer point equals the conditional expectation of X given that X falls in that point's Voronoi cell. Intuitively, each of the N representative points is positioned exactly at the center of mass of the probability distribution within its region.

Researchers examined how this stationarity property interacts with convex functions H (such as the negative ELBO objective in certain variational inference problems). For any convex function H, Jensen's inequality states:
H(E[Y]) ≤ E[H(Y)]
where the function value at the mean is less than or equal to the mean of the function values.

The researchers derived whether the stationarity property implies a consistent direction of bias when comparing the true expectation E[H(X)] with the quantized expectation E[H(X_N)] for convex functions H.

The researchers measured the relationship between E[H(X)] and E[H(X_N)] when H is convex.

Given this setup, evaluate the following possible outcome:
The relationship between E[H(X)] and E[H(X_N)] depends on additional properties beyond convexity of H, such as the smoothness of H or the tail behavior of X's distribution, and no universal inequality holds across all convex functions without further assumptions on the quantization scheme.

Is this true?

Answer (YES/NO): NO